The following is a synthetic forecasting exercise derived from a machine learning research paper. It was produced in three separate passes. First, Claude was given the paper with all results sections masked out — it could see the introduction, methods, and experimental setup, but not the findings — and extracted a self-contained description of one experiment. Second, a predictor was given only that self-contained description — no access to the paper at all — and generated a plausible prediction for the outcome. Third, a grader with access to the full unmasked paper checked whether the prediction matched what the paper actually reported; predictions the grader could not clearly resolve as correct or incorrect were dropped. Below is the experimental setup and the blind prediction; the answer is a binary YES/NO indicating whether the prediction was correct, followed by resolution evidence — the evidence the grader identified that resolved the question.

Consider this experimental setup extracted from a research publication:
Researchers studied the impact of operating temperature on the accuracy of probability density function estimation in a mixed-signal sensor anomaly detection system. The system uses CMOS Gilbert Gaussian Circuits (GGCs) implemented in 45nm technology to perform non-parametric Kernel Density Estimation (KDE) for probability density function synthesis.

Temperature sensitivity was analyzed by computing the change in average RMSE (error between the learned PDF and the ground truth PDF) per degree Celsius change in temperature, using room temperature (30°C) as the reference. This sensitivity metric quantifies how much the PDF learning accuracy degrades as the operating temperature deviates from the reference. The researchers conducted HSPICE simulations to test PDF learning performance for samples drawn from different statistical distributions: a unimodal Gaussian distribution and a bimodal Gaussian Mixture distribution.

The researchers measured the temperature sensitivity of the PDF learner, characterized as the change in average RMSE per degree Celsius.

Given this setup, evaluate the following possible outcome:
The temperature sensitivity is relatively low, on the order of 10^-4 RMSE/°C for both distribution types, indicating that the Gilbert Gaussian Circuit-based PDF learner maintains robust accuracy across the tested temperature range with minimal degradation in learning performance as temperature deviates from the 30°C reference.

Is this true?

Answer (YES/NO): NO